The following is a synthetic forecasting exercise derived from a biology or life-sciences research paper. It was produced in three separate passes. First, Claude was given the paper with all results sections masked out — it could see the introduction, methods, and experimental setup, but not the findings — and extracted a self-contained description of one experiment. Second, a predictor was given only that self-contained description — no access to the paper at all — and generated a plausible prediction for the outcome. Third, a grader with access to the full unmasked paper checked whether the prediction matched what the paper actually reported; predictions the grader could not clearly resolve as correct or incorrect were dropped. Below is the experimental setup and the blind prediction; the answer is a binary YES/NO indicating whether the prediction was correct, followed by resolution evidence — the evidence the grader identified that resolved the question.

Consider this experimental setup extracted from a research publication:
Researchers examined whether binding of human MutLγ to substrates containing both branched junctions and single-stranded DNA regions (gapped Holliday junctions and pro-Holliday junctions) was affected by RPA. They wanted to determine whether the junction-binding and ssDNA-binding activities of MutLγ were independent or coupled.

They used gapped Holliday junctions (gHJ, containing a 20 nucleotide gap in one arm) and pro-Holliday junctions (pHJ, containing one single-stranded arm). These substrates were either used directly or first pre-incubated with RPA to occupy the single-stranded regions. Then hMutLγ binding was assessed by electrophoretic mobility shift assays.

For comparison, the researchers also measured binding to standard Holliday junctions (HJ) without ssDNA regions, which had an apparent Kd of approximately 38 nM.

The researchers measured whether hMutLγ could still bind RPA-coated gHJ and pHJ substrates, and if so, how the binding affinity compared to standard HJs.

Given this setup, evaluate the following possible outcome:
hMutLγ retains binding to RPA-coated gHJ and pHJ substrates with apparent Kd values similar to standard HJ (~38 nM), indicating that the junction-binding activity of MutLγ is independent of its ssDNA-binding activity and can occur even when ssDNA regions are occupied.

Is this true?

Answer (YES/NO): NO